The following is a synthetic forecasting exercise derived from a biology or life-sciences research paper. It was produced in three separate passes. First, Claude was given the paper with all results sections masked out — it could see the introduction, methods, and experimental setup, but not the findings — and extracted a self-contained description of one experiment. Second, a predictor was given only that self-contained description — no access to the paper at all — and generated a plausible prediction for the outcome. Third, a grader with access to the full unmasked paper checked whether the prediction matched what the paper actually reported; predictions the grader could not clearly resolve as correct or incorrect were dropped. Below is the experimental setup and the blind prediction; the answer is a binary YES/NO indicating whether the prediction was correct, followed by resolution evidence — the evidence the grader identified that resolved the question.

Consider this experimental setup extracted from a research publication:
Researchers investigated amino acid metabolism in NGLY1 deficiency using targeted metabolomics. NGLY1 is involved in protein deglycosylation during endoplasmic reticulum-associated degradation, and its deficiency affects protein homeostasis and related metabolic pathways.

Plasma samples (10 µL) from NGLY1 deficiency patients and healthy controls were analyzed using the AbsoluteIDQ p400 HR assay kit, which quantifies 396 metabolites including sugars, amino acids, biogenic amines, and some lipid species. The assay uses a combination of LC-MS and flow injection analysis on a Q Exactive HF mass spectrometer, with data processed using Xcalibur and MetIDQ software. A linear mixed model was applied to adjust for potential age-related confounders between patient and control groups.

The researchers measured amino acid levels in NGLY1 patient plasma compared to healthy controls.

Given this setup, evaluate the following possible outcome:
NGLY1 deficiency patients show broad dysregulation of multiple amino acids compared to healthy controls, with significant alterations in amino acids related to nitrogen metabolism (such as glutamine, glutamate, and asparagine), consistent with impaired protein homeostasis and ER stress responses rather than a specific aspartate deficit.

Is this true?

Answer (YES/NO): NO